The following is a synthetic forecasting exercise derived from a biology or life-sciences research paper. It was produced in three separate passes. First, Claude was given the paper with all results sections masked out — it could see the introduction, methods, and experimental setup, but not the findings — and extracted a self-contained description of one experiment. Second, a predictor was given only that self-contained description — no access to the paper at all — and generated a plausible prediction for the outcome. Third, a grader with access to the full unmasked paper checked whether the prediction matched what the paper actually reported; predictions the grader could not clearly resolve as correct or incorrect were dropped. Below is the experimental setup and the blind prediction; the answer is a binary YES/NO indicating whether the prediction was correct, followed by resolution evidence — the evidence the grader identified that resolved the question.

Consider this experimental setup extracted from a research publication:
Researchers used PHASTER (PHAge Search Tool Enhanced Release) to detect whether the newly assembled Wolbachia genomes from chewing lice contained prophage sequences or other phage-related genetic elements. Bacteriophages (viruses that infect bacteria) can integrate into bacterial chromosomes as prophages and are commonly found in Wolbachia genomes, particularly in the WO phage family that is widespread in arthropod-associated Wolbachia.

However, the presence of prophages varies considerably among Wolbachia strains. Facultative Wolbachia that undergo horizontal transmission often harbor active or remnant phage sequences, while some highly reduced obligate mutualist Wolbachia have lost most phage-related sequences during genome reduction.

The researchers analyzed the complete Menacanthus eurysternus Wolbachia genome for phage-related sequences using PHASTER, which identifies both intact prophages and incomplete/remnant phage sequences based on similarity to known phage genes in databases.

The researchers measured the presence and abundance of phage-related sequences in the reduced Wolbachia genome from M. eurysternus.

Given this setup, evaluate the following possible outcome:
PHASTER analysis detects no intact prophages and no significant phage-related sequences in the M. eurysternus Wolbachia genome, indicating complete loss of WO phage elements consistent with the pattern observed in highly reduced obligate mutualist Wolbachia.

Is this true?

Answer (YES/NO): YES